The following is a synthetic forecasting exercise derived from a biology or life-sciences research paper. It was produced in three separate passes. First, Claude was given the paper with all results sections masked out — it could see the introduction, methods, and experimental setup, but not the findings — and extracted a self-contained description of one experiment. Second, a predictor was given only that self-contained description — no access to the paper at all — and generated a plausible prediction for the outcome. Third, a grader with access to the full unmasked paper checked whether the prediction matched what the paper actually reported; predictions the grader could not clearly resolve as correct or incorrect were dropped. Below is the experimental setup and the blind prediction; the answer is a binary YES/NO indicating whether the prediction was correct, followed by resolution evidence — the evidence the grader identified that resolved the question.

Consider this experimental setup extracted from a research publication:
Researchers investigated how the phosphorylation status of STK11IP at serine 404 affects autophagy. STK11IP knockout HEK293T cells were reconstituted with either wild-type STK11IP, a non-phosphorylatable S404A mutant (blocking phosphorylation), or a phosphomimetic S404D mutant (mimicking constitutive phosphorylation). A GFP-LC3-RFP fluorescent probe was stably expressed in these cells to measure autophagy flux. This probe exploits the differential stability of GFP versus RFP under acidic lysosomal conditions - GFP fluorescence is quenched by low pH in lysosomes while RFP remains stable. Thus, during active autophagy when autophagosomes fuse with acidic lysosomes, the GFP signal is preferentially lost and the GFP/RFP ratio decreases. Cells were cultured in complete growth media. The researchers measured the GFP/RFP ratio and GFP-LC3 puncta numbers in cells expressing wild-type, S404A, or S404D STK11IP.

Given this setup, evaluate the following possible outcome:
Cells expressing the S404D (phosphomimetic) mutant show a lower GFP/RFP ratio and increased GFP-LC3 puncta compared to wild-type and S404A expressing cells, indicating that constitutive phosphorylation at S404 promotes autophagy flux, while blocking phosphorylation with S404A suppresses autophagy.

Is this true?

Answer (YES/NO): NO